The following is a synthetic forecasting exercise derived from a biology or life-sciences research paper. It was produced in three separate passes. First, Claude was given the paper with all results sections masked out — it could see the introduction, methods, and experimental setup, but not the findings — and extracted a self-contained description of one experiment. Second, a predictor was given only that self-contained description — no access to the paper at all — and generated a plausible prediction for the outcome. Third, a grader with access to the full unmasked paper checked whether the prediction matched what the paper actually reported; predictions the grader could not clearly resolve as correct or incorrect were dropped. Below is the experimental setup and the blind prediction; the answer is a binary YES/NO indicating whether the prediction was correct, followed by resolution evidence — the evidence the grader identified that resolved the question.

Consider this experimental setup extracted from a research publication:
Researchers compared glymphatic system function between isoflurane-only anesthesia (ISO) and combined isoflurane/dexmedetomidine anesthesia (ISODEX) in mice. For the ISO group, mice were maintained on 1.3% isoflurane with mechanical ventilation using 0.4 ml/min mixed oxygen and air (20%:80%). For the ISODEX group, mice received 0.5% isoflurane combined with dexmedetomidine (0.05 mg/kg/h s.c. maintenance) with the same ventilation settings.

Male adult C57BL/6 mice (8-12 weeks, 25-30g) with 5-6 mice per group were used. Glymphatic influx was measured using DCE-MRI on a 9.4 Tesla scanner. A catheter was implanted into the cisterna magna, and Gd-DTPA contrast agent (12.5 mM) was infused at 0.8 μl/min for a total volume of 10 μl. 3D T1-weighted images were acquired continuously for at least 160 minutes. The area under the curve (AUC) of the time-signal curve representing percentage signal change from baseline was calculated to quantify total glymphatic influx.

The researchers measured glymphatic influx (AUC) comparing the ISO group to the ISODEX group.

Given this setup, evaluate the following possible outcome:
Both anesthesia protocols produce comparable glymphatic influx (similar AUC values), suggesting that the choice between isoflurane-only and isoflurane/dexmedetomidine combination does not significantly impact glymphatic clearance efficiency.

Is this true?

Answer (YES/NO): NO